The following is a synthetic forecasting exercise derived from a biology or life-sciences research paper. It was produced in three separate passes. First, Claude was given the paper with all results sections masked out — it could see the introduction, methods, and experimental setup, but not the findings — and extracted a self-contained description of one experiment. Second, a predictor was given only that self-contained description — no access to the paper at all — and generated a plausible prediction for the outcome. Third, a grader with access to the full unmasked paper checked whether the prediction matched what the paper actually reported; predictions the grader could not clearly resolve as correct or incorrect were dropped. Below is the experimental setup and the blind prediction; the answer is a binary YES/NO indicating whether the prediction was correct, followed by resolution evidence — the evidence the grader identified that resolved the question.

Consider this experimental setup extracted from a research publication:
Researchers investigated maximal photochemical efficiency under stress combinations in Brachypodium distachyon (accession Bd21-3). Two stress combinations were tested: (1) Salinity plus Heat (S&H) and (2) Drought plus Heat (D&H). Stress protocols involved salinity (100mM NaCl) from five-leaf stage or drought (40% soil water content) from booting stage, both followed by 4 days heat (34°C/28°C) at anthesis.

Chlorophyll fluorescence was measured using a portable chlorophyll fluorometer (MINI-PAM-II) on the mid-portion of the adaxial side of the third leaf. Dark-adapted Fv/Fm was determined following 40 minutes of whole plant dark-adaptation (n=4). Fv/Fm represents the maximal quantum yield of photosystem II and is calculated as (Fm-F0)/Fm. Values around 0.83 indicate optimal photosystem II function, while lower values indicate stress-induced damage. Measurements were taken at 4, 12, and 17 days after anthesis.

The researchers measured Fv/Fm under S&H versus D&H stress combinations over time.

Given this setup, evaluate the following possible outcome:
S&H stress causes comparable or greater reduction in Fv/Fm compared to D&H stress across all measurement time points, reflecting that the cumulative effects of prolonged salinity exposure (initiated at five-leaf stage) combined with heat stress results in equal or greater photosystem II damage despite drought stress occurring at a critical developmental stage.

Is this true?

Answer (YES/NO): NO